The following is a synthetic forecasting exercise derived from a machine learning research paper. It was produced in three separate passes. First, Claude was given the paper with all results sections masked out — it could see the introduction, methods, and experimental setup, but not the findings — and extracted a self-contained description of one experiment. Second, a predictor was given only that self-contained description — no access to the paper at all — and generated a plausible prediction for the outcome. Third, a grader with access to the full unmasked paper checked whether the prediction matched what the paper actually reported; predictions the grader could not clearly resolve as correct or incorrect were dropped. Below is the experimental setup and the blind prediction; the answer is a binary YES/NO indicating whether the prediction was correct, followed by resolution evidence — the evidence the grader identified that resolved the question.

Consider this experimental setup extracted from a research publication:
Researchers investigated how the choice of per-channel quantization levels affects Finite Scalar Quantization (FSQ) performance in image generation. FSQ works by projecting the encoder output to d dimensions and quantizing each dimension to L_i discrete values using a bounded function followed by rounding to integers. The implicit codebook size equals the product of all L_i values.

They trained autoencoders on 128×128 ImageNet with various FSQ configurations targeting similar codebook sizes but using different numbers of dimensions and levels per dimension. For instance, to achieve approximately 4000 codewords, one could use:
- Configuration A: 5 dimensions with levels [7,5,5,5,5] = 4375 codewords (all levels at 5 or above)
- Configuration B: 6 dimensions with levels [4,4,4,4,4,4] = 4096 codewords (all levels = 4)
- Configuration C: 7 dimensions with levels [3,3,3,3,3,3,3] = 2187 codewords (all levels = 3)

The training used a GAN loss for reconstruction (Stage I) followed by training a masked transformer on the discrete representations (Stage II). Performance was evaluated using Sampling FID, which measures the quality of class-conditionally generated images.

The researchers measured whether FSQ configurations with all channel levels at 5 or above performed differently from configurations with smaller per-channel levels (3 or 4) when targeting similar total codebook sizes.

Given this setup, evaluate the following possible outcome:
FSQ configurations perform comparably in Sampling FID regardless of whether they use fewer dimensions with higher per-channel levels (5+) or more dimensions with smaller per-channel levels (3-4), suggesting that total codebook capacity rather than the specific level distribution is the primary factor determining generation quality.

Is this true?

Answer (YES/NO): NO